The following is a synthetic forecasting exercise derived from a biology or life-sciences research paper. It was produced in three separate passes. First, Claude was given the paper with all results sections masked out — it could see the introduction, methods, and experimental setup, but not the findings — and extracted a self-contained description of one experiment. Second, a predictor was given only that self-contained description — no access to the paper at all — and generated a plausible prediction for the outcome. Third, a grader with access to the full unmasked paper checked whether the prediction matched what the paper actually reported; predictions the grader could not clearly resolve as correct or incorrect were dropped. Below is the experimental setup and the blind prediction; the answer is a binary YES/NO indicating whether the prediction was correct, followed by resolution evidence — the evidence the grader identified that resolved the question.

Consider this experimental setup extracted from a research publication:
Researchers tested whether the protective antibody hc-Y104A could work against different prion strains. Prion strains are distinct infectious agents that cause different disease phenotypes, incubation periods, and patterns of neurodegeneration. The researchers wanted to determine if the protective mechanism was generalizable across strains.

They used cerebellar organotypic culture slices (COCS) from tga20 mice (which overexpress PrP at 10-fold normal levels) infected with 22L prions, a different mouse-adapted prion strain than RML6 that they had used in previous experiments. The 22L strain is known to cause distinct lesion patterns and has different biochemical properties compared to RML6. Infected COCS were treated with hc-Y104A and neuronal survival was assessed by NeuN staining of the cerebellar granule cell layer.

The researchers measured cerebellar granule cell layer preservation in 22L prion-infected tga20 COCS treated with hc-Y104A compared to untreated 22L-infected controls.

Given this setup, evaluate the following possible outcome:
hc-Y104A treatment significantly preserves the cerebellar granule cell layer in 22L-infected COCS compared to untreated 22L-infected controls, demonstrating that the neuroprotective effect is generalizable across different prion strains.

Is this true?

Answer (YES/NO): YES